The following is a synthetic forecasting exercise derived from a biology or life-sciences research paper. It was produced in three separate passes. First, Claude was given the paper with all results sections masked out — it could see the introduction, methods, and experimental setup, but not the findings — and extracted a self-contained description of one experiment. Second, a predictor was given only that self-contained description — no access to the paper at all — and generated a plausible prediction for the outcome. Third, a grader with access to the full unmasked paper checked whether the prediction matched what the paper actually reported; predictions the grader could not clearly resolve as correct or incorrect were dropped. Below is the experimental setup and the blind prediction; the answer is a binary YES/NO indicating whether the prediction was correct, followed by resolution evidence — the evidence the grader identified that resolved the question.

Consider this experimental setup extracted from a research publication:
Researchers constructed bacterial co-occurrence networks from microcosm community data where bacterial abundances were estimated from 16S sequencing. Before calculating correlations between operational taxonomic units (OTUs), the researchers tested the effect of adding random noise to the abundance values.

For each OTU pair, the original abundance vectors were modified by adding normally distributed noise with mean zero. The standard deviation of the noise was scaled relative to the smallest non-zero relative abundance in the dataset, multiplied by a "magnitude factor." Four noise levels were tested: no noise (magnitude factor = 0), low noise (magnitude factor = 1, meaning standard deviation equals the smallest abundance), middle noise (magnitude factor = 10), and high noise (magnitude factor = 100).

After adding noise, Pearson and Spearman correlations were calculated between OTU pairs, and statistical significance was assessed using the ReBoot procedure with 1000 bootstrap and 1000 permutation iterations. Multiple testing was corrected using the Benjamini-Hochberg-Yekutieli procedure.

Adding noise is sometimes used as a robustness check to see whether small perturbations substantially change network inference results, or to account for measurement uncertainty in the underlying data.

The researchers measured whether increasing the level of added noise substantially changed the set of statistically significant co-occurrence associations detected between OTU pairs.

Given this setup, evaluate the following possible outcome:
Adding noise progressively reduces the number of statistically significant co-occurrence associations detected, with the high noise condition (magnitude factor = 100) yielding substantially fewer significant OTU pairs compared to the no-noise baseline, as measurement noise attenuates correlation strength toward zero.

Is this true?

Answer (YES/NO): NO